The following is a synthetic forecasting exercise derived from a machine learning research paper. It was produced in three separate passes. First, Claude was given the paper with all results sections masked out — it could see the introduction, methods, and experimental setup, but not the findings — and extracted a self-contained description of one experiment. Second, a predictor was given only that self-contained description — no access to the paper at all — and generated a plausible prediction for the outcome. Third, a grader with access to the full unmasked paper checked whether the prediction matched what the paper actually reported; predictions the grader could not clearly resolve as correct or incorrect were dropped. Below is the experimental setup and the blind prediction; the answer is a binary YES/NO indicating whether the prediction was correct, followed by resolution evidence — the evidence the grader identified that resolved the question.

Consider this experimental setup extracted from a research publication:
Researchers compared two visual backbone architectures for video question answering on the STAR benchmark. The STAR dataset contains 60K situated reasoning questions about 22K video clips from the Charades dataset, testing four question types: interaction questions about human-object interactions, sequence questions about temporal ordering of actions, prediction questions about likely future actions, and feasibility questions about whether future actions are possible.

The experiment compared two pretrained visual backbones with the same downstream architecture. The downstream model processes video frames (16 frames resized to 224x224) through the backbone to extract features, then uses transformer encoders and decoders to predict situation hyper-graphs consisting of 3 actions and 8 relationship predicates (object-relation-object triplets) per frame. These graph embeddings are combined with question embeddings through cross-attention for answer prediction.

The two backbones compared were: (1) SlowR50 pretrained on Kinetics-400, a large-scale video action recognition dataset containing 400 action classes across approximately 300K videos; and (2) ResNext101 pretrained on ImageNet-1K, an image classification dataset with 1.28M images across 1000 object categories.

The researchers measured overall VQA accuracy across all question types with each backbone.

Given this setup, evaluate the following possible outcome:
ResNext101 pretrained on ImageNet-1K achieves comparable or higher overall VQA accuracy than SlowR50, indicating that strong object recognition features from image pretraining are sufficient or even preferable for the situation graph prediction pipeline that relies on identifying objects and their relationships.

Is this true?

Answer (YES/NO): NO